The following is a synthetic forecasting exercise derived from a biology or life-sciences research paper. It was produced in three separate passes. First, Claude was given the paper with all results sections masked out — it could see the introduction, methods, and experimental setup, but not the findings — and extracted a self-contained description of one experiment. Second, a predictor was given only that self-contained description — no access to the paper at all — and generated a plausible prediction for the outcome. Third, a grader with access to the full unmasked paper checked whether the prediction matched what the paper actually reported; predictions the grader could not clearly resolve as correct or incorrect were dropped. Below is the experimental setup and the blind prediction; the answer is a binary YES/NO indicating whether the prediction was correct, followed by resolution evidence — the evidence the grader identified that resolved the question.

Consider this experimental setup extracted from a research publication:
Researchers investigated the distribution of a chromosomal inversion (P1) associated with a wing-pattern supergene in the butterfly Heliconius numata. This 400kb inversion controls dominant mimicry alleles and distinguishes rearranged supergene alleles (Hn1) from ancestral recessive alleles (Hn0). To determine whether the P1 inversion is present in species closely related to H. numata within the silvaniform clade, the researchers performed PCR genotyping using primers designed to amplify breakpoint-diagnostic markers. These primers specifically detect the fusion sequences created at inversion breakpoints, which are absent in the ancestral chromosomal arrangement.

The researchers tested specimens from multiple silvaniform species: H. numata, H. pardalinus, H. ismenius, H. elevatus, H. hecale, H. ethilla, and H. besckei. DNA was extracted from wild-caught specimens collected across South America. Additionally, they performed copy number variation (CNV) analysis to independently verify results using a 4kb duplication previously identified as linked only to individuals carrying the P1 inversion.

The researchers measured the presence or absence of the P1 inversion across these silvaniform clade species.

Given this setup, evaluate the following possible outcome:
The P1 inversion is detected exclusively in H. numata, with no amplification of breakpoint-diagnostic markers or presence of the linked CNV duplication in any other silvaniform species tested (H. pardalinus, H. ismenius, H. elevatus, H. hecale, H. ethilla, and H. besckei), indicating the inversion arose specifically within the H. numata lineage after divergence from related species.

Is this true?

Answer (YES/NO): NO